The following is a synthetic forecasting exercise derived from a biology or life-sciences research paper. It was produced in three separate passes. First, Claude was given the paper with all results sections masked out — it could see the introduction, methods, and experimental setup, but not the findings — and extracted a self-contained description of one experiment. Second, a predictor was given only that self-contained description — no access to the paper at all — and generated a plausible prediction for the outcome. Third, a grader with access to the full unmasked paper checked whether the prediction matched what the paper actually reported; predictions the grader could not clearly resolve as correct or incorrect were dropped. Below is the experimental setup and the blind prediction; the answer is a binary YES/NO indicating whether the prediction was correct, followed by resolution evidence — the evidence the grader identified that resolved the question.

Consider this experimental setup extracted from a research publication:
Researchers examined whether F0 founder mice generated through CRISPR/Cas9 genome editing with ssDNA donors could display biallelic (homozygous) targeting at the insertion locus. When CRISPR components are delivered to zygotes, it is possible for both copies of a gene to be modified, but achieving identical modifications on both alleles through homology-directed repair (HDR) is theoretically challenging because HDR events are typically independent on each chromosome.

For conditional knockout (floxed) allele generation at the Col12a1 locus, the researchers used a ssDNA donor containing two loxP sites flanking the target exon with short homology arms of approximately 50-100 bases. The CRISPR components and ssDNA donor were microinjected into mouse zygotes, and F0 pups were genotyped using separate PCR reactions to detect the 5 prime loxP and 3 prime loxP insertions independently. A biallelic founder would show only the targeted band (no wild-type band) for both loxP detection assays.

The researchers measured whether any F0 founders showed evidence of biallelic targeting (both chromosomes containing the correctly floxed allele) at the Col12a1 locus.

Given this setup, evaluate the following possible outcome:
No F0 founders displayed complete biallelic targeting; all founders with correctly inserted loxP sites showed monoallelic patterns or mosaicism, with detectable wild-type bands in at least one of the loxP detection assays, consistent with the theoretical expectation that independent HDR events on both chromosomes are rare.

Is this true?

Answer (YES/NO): NO